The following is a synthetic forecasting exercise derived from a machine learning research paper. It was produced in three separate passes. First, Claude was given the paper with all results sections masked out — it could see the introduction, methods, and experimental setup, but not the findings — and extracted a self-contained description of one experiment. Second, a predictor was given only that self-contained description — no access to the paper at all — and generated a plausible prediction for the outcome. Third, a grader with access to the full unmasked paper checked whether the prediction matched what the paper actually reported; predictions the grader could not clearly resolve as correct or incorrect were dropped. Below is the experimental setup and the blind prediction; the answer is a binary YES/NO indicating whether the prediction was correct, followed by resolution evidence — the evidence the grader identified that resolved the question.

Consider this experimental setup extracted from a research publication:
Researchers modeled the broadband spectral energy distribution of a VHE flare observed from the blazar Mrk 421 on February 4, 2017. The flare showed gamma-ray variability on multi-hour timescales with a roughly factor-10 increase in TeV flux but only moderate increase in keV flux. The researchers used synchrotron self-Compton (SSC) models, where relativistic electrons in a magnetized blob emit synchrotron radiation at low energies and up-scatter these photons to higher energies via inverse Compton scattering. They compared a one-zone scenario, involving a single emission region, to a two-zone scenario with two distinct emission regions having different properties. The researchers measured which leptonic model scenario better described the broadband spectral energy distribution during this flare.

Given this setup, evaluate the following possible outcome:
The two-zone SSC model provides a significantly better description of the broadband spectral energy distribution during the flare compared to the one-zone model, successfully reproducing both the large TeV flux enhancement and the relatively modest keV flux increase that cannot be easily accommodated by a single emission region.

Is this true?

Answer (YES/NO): YES